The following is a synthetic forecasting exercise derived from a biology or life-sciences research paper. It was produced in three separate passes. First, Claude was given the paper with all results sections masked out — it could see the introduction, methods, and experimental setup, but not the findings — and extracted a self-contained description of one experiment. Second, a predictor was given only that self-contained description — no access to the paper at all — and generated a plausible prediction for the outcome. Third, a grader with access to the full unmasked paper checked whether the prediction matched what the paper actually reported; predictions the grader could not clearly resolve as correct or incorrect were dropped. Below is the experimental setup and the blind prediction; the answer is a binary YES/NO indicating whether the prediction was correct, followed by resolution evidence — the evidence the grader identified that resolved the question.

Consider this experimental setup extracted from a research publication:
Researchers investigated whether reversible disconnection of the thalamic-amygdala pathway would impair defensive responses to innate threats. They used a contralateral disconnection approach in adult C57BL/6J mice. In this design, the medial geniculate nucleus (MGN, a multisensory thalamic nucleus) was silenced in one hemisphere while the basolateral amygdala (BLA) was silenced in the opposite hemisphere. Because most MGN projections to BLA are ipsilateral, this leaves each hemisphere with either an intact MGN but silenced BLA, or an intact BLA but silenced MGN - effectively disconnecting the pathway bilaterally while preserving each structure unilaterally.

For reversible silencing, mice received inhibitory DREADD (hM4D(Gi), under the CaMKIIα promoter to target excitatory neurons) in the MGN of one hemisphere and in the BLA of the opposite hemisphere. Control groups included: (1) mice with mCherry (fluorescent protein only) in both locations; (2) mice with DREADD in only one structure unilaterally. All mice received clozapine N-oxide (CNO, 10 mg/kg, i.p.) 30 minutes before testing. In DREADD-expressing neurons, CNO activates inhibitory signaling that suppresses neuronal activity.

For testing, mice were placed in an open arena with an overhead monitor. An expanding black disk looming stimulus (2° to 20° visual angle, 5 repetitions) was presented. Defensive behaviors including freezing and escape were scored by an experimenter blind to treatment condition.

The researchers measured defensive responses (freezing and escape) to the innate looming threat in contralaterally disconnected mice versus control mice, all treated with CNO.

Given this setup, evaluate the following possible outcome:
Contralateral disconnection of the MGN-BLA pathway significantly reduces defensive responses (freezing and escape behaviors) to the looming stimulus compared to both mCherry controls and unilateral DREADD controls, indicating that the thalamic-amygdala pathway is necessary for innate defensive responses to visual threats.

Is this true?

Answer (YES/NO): YES